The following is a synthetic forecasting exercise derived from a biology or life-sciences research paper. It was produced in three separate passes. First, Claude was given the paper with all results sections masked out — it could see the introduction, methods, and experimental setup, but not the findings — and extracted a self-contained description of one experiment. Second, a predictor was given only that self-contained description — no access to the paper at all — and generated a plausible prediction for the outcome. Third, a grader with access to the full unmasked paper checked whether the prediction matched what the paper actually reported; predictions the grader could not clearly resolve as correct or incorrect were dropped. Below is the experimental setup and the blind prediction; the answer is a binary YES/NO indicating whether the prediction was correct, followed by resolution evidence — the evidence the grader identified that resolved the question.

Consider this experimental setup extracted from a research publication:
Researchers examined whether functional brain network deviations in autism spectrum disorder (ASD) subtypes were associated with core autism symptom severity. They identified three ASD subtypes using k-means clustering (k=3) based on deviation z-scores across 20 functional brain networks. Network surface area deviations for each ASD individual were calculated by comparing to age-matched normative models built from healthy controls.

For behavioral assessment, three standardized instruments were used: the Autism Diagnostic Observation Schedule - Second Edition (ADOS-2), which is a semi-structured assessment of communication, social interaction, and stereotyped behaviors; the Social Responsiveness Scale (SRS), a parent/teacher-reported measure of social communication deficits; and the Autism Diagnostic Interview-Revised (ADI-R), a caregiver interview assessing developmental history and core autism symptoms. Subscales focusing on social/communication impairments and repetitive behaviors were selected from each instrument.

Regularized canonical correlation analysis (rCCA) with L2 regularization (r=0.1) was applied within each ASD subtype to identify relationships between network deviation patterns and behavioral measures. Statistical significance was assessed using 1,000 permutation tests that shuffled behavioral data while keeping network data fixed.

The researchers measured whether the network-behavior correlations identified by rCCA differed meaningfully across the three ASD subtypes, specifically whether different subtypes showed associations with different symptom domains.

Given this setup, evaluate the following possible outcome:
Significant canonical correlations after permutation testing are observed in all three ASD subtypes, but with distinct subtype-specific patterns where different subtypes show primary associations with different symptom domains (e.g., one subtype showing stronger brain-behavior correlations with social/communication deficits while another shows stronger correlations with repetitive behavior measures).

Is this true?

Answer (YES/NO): YES